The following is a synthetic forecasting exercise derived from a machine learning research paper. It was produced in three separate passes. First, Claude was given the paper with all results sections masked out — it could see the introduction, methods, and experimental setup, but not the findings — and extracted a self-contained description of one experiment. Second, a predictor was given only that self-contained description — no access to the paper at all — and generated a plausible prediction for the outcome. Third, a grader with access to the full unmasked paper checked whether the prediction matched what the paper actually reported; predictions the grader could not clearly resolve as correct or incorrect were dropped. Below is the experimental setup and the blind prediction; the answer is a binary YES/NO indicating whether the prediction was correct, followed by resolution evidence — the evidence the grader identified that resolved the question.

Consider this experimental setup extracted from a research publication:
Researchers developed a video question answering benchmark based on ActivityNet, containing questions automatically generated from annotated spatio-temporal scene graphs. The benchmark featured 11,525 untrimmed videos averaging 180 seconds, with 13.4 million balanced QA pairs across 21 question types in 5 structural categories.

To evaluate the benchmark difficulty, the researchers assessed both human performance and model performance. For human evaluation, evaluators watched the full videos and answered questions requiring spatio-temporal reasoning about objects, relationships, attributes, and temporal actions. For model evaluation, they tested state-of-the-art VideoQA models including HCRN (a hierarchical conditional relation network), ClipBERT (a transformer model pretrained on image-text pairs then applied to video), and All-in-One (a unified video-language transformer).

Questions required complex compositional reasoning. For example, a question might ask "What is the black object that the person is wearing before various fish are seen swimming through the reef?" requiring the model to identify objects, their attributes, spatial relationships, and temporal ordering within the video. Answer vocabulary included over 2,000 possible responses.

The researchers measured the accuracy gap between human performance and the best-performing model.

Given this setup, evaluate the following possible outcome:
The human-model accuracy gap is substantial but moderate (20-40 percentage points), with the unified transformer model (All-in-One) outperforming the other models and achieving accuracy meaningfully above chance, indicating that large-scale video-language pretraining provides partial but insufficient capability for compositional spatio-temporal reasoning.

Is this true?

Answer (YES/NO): YES